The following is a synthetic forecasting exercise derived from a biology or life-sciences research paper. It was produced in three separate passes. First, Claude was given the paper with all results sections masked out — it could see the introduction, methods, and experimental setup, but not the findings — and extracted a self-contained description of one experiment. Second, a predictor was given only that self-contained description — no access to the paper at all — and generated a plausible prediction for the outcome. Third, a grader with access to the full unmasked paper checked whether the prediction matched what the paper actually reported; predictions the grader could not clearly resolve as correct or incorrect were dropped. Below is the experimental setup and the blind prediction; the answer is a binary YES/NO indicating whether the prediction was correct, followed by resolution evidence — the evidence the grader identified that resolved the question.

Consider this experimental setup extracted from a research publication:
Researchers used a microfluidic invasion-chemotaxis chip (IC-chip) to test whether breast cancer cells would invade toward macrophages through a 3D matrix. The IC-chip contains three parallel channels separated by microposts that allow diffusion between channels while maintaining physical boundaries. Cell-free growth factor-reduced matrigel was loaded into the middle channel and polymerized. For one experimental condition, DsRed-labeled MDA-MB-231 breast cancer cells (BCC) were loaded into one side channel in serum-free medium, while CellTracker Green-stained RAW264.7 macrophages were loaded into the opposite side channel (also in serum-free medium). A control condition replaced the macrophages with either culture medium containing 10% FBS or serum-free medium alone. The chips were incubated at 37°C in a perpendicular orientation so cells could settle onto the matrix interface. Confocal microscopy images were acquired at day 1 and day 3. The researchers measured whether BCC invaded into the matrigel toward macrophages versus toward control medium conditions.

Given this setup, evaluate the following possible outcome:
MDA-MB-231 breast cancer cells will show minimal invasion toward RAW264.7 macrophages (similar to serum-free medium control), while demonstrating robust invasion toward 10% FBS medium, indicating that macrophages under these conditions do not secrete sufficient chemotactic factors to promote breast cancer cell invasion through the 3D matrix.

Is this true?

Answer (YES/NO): YES